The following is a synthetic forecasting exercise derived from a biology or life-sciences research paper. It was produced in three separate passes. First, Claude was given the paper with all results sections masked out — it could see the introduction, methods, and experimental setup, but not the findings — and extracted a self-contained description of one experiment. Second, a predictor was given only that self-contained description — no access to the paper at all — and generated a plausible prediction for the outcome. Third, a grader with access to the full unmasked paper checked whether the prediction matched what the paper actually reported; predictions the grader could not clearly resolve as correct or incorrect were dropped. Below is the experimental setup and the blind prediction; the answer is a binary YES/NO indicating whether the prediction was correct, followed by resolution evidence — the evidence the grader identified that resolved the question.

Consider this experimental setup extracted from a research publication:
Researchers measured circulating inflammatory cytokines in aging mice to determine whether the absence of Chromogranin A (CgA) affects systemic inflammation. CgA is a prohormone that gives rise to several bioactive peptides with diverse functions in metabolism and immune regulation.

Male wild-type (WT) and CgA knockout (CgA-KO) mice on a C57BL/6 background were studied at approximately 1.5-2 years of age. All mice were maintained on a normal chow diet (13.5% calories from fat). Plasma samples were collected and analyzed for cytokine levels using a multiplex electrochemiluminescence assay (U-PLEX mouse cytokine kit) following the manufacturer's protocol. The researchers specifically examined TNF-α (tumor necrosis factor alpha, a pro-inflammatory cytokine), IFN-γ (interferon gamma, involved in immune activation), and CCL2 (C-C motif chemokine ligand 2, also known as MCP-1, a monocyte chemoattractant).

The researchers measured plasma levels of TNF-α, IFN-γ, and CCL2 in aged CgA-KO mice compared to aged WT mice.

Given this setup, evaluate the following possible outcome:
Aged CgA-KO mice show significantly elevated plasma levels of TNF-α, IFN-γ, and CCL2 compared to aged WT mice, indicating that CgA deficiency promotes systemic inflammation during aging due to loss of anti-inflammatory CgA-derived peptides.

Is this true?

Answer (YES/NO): NO